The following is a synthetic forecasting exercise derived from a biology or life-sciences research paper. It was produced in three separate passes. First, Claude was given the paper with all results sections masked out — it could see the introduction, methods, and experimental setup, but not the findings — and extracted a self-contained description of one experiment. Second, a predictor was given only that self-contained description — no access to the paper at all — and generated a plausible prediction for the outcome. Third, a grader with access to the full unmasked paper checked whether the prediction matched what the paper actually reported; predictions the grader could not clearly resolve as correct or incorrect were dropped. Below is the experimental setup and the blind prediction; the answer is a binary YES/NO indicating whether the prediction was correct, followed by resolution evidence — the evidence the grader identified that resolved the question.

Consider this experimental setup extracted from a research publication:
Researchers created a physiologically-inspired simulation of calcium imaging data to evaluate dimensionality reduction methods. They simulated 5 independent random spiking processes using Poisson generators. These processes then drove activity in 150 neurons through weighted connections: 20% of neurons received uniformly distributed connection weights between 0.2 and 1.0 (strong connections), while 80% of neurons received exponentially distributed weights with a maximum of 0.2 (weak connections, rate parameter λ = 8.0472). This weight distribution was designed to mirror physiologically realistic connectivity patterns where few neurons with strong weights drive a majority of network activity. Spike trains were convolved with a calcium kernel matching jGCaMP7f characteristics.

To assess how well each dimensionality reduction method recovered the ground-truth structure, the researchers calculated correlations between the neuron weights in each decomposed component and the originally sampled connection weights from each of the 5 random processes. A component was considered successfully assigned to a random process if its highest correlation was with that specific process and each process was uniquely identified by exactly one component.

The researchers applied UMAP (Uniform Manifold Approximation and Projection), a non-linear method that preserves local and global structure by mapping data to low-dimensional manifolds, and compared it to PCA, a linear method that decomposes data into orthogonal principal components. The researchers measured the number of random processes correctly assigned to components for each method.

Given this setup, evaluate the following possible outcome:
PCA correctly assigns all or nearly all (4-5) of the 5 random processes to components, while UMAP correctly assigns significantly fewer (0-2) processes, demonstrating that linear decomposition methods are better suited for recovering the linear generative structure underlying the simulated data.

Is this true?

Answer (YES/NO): NO